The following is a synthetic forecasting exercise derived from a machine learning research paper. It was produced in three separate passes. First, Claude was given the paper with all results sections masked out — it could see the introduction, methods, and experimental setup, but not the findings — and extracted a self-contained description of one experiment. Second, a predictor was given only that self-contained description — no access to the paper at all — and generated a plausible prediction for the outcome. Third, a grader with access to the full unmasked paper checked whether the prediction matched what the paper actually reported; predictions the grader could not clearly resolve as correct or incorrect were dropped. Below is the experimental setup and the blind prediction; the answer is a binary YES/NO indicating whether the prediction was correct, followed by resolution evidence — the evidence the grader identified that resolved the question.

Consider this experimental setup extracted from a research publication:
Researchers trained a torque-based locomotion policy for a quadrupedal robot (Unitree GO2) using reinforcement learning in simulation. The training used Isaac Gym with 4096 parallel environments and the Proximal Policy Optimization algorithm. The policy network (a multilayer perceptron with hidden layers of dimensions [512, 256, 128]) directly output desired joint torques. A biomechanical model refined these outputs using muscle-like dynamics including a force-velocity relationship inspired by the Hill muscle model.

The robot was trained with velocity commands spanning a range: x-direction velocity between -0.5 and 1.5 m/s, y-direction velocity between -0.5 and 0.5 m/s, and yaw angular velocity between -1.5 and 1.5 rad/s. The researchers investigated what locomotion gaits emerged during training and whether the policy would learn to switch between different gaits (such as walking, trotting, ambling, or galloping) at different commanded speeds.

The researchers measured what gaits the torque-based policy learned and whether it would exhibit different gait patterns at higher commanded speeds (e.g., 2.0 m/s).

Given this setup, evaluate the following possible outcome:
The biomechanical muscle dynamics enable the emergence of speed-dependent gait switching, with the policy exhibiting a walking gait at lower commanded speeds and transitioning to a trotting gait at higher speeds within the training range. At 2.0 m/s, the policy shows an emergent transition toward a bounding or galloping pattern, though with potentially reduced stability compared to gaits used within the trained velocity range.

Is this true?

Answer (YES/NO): NO